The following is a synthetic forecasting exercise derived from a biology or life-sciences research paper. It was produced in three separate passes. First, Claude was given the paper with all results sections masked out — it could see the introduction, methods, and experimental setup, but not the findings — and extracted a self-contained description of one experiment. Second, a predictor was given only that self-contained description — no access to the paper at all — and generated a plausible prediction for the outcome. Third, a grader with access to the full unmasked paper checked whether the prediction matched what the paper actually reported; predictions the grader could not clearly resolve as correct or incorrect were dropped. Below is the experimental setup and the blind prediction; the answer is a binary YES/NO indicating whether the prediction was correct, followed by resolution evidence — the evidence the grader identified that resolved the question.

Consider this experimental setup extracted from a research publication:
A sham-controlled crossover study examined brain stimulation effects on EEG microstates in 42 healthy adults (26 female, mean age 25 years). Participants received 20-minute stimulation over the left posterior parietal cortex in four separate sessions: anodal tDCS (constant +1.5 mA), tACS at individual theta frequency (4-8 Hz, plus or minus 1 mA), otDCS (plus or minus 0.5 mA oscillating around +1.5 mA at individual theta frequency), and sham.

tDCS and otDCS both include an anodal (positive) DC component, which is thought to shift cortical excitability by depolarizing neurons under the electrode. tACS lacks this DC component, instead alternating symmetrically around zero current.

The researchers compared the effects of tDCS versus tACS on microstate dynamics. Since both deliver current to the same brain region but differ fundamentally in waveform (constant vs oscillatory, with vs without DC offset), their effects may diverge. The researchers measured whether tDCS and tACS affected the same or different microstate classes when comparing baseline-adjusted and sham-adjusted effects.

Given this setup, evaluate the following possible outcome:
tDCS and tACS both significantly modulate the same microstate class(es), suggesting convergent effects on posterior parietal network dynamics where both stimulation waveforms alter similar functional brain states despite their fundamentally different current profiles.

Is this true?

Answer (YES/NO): NO